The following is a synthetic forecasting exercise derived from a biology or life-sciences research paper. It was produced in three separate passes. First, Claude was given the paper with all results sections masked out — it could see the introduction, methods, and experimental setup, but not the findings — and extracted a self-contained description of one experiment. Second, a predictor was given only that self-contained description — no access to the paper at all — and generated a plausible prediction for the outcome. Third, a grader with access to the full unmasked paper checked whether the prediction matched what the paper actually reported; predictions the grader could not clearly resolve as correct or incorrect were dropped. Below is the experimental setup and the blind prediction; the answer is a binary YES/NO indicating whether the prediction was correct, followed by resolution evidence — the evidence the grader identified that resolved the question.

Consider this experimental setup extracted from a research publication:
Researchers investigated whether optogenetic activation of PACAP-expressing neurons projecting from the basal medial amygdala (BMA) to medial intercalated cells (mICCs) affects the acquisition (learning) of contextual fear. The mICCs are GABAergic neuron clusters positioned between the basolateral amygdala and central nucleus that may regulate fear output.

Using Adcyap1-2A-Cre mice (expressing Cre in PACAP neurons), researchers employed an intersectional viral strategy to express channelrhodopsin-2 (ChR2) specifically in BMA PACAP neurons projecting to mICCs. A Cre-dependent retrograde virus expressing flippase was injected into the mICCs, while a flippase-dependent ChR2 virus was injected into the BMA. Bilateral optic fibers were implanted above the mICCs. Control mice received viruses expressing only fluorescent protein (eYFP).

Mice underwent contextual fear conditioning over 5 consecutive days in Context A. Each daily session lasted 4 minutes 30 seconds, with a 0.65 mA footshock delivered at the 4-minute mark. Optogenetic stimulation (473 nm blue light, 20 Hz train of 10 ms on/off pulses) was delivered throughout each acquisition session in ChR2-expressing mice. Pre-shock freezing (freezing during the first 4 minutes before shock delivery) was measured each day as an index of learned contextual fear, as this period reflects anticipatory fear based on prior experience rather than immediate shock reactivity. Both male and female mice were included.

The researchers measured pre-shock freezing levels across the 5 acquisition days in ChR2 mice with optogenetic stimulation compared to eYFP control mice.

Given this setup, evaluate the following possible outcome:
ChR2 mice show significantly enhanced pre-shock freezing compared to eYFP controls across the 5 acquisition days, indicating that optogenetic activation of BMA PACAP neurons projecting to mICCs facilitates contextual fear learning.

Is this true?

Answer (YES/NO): NO